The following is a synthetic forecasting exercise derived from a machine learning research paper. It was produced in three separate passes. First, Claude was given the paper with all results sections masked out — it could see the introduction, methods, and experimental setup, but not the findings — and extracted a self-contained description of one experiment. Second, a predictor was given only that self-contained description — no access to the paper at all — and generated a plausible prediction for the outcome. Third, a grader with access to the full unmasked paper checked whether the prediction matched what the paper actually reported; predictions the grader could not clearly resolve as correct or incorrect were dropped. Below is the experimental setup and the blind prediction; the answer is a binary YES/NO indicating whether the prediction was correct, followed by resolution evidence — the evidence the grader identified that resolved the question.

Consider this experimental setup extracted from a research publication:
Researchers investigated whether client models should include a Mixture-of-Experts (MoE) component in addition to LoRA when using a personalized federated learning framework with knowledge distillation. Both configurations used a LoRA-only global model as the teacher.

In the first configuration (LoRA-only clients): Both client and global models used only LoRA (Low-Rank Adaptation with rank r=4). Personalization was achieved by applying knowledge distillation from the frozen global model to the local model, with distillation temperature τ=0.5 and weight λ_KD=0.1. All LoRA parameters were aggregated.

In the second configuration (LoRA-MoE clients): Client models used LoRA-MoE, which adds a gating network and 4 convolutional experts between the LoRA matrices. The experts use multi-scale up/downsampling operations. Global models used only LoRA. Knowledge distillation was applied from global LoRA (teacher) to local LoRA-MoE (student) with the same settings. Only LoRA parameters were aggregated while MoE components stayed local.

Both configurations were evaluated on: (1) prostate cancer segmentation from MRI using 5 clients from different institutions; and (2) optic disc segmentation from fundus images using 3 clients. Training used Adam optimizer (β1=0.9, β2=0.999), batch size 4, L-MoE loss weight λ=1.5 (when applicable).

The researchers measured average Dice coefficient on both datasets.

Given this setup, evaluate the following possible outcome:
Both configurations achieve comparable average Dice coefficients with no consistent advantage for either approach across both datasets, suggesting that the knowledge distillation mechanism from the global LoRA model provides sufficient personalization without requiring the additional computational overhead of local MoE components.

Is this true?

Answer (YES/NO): NO